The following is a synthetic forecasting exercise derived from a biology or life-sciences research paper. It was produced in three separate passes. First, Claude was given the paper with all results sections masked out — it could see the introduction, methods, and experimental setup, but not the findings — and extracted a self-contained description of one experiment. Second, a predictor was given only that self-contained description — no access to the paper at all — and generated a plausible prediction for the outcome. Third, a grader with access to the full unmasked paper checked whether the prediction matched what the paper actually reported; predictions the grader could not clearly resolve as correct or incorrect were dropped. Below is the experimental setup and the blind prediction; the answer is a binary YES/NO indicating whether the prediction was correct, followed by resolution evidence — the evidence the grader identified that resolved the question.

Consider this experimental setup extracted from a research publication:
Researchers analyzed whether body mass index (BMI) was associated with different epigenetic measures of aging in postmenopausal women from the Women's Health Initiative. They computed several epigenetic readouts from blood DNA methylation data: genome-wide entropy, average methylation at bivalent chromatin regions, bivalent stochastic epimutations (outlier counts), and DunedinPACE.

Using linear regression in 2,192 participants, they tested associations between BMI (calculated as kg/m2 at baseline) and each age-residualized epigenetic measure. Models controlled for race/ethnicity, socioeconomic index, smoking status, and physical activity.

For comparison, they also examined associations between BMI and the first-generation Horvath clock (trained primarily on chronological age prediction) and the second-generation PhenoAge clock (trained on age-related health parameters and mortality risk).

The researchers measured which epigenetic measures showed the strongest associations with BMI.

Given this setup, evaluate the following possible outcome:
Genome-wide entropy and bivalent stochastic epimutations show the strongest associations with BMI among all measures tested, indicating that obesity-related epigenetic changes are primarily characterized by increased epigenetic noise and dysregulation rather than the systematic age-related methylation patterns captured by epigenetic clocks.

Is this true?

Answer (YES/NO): NO